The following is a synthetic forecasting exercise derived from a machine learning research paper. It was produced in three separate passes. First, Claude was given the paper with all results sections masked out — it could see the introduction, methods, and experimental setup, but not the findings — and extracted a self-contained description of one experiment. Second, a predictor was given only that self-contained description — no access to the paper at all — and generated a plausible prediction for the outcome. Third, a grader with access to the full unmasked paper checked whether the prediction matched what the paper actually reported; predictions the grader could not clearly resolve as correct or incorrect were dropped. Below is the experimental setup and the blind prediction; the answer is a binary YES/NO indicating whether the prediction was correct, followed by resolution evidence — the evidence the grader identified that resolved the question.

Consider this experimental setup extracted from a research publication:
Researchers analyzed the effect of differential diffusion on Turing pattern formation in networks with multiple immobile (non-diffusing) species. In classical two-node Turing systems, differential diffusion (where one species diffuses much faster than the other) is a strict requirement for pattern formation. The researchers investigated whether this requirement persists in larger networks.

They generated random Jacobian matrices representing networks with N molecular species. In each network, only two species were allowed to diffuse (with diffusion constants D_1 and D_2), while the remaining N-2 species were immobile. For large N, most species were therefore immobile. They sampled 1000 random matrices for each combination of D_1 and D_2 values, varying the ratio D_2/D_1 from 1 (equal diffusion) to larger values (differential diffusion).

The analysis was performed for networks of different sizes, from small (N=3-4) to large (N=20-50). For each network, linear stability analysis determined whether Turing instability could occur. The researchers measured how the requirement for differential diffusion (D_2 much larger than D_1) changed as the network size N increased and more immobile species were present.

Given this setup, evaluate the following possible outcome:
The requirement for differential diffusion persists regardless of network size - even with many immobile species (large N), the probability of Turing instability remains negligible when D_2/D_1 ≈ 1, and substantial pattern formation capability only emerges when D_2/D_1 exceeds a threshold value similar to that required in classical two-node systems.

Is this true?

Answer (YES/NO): NO